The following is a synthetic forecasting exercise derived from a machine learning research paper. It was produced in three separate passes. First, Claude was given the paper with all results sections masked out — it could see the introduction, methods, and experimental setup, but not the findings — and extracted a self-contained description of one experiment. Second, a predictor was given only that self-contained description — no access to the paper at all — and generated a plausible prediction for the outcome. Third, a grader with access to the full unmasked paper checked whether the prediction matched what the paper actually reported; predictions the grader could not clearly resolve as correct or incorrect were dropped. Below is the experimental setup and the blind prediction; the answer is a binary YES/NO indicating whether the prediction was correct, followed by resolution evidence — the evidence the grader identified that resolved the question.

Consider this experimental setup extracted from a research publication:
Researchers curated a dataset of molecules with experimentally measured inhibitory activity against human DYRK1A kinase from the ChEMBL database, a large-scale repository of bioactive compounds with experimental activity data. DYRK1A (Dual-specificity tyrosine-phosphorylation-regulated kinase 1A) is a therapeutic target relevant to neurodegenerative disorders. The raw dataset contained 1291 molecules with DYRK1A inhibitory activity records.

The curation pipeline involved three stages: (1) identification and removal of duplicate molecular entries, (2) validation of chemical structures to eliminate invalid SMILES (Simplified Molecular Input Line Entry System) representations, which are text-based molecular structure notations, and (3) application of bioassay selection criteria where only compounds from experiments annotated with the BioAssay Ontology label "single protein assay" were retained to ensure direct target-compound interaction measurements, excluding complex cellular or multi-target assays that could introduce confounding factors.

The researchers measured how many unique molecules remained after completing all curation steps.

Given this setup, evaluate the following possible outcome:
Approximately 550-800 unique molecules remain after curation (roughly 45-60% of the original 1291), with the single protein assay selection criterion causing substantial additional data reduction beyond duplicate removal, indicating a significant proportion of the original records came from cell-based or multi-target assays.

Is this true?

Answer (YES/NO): NO